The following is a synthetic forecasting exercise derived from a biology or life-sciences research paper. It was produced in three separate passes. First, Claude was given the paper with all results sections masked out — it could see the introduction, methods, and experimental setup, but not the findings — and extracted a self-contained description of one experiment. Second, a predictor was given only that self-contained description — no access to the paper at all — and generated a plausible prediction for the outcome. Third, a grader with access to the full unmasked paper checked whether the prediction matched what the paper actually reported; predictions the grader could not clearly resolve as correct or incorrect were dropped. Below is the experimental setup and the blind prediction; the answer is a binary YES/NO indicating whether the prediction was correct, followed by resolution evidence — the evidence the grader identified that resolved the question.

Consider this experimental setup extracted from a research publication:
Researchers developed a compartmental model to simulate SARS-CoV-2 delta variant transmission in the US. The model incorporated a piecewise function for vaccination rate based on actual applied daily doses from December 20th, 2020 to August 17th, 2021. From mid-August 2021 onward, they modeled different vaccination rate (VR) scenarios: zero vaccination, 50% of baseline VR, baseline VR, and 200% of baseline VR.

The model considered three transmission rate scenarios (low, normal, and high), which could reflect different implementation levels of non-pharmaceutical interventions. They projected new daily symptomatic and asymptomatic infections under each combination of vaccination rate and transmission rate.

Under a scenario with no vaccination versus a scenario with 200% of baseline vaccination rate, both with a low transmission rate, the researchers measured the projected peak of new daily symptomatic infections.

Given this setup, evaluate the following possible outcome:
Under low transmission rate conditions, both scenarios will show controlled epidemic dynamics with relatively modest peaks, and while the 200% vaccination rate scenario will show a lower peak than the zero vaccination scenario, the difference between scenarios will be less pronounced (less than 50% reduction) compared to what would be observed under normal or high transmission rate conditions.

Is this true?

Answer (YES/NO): NO